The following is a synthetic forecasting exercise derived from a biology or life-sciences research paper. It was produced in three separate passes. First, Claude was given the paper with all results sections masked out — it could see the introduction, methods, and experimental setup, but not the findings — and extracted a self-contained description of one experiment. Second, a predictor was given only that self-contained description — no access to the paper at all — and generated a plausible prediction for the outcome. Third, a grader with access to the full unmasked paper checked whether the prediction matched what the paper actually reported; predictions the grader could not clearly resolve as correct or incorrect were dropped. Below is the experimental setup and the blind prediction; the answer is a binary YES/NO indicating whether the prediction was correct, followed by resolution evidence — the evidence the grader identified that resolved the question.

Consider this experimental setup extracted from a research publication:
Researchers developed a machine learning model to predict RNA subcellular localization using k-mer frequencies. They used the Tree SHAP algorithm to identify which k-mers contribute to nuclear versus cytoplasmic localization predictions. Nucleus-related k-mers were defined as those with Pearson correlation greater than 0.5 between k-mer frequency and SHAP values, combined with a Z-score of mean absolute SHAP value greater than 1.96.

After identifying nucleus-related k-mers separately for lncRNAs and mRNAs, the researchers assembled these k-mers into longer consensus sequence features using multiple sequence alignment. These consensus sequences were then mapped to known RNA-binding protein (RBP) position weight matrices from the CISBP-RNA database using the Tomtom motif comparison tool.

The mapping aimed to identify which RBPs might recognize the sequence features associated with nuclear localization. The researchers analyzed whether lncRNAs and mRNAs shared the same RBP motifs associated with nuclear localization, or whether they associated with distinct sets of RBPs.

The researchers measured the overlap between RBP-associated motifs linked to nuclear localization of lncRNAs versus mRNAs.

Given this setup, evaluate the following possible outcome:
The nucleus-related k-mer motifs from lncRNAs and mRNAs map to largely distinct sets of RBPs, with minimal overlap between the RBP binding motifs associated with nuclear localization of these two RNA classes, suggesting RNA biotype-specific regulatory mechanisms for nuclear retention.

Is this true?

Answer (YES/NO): YES